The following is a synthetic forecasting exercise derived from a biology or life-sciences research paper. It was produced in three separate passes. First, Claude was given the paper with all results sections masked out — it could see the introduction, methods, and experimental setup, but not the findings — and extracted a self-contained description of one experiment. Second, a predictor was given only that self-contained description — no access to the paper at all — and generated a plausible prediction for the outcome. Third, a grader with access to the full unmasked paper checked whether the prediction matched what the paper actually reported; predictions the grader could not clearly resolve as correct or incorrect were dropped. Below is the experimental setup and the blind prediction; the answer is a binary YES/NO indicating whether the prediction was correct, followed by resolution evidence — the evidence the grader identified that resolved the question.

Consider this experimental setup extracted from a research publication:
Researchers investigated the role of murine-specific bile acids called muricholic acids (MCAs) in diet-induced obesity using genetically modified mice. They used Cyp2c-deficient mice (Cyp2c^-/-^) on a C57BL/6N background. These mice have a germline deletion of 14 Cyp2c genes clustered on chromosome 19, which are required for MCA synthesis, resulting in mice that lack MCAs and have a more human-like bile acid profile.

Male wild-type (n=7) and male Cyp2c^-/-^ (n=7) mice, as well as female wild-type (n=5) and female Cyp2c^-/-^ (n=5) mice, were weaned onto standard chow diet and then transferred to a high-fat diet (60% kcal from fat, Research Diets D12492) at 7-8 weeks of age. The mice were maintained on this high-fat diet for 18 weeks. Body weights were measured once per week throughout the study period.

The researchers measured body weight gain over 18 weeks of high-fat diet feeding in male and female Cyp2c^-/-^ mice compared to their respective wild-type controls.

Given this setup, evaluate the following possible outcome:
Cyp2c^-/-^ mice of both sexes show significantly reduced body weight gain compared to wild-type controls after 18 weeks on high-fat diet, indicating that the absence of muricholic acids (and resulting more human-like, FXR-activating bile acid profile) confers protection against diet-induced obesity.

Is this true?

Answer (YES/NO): NO